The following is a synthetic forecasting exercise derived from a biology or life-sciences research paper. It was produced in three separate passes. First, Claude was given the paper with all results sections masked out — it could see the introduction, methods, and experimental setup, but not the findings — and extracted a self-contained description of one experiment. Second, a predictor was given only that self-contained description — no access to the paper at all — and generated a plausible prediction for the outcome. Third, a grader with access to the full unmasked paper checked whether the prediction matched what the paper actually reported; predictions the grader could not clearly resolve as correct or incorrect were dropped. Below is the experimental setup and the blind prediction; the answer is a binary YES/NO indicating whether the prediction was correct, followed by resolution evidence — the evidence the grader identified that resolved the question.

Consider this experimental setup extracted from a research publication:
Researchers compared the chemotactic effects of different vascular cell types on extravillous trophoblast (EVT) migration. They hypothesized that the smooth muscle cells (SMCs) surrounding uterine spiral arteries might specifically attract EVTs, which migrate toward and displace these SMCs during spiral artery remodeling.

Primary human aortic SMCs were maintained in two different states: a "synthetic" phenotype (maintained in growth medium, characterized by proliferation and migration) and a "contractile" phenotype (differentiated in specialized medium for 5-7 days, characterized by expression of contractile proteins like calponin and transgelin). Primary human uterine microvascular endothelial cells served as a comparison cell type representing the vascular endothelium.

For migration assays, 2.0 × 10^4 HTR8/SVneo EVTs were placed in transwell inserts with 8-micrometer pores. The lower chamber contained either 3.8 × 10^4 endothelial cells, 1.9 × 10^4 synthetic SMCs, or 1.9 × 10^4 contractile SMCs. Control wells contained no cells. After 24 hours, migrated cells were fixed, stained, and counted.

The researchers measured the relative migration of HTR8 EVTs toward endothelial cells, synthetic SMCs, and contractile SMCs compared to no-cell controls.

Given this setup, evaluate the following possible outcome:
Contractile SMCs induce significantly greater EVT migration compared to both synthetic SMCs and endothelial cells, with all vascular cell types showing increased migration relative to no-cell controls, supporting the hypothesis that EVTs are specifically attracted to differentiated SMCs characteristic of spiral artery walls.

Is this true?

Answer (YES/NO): YES